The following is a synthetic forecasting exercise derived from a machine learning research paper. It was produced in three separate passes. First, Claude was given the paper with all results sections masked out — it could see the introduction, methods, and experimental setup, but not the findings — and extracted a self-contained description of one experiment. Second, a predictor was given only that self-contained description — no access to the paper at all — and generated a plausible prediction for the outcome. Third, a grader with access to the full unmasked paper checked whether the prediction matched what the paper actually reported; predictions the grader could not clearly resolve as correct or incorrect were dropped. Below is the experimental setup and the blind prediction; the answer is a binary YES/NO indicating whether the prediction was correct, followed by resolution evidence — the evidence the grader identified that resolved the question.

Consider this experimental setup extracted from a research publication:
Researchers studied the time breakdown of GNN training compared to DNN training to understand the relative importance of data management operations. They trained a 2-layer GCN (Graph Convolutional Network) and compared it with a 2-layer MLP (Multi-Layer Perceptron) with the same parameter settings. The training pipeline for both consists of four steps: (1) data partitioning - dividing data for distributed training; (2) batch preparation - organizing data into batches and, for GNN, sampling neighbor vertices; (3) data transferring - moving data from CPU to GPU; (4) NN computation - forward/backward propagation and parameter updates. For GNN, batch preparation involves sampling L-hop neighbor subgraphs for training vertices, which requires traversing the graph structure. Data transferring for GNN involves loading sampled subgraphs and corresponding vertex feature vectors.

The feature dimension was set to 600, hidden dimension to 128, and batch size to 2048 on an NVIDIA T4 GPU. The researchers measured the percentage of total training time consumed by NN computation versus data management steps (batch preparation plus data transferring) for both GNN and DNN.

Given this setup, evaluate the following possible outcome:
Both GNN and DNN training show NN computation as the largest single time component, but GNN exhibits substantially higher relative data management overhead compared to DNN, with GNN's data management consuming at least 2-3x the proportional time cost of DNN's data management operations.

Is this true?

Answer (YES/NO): NO